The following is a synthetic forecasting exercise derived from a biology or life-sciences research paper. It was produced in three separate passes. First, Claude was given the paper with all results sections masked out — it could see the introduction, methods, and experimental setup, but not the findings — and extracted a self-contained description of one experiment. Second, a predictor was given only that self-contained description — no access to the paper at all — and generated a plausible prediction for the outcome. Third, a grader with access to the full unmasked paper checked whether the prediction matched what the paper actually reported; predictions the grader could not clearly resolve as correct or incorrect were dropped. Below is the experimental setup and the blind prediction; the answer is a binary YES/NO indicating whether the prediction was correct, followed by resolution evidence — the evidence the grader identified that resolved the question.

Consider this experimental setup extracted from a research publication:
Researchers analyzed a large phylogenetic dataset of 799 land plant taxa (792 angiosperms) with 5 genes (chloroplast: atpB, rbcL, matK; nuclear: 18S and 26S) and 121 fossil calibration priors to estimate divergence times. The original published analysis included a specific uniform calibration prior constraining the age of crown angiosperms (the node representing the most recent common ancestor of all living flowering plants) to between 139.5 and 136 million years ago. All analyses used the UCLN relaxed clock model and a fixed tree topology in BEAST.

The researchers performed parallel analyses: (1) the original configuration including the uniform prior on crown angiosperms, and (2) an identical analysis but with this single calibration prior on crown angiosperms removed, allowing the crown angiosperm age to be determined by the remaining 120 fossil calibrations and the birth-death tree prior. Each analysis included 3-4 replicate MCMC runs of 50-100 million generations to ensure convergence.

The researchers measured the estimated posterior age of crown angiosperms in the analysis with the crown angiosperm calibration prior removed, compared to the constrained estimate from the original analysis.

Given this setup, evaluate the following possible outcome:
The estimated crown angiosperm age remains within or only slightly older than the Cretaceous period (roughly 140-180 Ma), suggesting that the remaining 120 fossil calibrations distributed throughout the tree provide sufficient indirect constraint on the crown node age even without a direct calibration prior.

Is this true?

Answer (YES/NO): NO